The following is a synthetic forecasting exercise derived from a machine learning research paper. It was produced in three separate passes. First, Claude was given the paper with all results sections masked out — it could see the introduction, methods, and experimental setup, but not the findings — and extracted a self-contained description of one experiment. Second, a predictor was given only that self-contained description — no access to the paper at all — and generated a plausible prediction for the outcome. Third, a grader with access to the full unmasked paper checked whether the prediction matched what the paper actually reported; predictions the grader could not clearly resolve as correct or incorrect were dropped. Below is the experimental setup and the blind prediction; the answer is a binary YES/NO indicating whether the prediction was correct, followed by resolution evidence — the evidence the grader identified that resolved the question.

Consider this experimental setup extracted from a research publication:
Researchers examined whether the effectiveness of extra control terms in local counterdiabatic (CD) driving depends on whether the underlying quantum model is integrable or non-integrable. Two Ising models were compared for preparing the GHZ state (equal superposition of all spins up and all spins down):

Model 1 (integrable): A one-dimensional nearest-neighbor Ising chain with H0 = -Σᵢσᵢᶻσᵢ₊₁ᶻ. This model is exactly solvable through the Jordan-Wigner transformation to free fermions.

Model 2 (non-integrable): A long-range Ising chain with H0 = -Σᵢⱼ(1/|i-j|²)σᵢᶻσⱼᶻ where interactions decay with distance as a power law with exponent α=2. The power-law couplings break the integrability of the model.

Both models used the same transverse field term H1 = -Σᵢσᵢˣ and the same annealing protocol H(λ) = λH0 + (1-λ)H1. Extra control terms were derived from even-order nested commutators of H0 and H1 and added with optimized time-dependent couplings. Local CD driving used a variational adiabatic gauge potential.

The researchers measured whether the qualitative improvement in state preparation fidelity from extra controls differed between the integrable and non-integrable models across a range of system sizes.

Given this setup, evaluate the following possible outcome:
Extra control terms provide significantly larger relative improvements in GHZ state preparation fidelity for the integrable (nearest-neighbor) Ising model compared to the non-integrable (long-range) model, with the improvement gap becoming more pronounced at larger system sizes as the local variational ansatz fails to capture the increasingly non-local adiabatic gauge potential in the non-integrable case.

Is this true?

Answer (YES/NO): NO